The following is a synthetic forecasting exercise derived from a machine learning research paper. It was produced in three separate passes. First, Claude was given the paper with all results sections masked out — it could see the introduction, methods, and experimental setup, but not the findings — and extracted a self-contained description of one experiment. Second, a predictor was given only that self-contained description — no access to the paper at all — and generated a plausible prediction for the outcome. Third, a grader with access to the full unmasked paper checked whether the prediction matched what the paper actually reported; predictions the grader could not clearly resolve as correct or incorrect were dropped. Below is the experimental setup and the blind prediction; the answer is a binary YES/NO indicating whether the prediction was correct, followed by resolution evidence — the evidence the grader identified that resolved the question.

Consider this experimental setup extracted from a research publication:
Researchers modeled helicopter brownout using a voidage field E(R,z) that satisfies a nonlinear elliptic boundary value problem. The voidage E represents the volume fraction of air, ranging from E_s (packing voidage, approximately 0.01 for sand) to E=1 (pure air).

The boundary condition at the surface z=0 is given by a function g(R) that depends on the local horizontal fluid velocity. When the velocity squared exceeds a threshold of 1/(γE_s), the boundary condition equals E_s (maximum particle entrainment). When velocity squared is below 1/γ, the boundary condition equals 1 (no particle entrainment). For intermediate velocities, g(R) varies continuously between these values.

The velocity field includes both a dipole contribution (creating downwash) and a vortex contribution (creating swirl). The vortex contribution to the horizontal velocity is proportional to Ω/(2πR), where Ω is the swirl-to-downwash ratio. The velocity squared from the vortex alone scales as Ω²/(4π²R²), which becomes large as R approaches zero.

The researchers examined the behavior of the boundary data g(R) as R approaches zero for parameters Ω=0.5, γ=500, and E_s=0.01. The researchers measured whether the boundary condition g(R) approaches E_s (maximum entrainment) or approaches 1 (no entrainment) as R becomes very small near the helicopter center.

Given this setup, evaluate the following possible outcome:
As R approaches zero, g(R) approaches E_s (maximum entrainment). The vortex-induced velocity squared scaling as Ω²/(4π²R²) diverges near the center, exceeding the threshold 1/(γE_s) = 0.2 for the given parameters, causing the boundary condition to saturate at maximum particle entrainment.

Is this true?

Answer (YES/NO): YES